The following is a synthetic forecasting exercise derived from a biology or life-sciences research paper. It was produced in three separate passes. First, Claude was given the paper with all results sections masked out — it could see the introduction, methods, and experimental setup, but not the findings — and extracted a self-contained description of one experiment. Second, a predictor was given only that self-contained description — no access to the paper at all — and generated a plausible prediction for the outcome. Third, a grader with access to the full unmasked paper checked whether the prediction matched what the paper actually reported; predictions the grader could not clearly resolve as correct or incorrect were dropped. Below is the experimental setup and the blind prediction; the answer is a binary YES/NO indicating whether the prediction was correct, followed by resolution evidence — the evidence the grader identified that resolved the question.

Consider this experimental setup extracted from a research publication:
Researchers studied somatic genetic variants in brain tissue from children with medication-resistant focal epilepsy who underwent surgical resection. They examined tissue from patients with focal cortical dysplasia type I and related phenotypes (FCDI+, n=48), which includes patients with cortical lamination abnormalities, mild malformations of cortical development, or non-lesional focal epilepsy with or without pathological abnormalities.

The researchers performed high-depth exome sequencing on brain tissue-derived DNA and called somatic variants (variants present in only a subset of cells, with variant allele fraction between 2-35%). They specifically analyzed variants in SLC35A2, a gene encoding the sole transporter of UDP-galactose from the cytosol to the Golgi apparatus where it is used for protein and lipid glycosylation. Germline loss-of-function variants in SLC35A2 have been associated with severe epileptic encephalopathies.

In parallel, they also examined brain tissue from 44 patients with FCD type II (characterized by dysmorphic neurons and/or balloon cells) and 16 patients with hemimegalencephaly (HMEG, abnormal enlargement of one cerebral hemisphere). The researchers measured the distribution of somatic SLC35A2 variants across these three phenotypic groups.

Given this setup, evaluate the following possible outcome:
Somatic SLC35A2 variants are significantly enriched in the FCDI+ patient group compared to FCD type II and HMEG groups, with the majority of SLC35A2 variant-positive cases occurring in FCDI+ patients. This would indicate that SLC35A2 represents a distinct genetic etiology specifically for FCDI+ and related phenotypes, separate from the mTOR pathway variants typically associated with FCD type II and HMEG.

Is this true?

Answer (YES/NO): YES